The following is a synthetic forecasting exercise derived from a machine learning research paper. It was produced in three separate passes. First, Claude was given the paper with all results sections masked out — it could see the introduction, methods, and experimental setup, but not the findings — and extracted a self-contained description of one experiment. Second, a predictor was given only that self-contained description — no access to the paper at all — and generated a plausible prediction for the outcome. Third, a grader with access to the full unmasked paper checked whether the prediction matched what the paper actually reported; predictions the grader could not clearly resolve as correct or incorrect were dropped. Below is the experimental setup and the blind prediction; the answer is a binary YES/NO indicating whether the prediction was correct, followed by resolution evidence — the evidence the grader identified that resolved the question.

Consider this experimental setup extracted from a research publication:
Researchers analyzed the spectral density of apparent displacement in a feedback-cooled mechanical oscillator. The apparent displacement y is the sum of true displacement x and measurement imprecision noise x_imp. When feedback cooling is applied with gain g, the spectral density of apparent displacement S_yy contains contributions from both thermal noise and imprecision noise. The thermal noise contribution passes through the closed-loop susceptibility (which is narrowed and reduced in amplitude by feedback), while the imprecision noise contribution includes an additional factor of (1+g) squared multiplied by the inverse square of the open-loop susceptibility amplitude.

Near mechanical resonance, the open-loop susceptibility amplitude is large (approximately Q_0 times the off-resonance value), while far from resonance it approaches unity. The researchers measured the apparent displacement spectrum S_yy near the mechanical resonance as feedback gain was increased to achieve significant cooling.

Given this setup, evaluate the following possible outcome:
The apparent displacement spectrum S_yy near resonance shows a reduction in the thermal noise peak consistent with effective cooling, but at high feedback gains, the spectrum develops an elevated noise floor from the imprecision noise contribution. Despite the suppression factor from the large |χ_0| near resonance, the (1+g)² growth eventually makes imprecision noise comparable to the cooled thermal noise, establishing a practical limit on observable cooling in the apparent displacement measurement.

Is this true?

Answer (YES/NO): YES